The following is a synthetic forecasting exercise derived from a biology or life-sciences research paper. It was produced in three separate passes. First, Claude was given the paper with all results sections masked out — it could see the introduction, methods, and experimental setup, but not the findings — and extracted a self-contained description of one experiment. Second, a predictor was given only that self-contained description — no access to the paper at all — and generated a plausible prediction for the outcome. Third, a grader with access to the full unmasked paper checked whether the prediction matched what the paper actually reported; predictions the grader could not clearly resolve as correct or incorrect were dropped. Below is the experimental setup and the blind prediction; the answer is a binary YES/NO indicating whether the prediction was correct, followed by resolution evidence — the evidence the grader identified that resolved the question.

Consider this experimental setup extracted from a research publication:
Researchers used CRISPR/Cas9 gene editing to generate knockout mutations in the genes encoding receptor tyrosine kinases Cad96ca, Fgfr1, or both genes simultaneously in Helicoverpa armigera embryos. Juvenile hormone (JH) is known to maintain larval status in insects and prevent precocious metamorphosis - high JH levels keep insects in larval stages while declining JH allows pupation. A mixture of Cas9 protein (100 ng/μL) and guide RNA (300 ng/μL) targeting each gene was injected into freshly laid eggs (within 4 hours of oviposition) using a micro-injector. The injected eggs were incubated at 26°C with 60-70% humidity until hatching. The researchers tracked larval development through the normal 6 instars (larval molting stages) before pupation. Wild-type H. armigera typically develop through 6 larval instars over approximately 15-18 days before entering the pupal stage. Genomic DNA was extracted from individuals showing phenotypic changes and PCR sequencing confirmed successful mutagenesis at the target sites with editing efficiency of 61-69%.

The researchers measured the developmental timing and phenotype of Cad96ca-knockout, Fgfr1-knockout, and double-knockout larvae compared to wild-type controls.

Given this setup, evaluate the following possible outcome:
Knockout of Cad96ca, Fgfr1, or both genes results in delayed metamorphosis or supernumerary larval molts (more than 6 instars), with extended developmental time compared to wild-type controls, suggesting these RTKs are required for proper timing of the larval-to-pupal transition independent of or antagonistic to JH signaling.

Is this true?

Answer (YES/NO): NO